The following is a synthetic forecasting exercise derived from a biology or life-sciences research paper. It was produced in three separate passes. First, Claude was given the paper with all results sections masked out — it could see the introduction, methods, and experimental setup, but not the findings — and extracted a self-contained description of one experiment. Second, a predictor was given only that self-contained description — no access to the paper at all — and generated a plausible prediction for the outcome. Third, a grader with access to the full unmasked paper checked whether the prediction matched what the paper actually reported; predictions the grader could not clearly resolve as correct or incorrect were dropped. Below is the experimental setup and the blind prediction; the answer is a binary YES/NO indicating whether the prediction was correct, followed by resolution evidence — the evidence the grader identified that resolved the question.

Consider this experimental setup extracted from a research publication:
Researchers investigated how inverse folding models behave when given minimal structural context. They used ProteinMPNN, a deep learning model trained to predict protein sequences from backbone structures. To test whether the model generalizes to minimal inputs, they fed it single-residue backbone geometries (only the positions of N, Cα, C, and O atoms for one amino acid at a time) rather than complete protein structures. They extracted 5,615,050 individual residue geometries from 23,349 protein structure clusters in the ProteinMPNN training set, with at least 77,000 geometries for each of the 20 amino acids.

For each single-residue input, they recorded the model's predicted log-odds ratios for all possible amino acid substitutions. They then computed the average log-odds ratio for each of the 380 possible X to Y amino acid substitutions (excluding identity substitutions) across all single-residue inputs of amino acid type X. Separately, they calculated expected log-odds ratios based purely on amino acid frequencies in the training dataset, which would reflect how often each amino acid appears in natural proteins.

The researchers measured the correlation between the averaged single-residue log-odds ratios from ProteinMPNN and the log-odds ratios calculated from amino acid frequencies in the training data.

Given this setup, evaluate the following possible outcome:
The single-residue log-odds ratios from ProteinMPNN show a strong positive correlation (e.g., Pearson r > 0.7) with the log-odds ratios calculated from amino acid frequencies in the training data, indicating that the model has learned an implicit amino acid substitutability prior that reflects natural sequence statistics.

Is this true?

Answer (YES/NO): YES